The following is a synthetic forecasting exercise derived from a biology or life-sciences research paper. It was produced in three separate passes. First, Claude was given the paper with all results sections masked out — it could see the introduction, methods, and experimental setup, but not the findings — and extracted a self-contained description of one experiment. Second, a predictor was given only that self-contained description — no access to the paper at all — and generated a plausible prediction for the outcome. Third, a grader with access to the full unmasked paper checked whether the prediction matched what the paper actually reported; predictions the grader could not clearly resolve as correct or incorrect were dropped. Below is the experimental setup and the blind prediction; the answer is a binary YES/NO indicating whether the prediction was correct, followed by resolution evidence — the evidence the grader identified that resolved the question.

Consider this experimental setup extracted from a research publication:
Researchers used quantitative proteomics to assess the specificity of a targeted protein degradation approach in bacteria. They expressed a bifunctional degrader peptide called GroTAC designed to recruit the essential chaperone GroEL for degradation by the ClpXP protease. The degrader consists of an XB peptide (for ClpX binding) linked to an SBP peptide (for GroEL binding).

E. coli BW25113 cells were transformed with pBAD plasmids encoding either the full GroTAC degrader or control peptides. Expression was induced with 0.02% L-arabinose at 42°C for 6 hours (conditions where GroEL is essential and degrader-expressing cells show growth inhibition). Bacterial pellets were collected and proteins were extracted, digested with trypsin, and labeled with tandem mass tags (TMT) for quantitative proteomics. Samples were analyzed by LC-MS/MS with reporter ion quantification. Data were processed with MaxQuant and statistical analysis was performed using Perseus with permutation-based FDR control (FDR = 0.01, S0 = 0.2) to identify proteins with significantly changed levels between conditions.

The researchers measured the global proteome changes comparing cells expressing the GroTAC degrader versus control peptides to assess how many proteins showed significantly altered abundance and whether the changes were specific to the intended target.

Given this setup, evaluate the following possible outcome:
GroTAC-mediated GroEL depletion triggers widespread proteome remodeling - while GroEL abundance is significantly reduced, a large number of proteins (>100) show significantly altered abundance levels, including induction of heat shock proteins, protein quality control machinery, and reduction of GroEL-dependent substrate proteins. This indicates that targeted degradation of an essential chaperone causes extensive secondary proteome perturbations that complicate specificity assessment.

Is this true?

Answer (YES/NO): YES